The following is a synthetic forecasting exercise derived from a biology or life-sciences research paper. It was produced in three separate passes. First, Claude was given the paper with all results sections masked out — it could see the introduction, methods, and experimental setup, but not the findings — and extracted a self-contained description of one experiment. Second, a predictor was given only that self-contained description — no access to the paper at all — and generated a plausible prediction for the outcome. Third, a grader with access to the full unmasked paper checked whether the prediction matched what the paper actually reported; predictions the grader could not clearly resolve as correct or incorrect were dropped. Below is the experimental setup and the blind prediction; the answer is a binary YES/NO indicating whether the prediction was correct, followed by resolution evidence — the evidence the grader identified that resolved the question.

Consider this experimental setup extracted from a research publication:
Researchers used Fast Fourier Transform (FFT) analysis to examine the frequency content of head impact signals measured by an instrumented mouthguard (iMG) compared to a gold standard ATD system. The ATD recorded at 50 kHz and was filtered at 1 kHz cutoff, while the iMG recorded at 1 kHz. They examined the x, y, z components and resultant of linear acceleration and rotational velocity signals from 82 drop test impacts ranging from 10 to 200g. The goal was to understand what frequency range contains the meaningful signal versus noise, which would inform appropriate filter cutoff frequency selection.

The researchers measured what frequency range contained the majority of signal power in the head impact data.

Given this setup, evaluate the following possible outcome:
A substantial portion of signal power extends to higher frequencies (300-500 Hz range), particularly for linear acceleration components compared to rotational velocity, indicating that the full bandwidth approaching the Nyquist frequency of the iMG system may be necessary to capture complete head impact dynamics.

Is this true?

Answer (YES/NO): NO